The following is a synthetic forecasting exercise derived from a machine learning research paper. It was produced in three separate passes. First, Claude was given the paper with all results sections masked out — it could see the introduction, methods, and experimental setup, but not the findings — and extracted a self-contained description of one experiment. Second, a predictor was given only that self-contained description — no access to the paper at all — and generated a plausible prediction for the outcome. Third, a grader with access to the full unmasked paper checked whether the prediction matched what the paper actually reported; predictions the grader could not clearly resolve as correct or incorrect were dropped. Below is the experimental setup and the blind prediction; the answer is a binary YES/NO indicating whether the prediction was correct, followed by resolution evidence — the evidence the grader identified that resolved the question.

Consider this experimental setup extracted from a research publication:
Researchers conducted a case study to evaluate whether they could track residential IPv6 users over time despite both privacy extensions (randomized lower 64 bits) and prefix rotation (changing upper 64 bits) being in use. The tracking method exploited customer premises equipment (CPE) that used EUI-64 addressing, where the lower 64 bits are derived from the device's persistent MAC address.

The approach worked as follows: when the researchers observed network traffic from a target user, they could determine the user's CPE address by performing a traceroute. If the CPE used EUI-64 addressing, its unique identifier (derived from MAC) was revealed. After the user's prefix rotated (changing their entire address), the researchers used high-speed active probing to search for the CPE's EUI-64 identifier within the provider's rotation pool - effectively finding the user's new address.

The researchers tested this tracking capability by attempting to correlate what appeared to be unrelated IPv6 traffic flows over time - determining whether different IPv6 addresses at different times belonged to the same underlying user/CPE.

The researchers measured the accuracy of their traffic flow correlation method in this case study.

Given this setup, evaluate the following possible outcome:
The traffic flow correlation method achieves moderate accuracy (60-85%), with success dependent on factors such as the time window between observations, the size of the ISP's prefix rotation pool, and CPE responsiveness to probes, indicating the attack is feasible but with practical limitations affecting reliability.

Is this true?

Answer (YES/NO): NO